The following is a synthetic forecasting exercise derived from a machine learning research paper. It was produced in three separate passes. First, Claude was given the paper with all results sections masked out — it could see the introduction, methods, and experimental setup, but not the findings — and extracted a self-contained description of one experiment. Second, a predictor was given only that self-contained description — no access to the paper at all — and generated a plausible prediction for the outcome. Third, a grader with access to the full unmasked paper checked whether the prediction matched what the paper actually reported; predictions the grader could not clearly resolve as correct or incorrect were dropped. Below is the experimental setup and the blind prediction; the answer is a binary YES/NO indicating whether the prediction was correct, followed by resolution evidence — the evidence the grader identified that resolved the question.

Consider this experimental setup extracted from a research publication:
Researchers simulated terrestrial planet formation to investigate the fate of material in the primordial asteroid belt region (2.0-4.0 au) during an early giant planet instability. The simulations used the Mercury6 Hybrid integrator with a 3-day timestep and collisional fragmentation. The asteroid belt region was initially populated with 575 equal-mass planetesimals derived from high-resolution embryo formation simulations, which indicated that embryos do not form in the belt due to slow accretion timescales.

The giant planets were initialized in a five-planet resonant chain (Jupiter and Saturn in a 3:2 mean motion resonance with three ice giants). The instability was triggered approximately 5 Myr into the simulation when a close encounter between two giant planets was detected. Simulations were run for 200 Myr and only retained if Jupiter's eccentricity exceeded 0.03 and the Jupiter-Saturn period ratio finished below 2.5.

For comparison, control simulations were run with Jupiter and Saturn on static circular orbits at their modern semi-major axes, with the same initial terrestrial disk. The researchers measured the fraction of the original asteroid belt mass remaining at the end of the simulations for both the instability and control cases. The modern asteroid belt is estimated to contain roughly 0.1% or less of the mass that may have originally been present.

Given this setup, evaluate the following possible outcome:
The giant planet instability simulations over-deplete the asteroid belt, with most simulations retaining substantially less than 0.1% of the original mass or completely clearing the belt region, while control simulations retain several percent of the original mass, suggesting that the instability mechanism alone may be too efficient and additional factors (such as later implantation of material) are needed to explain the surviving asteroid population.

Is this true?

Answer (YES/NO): NO